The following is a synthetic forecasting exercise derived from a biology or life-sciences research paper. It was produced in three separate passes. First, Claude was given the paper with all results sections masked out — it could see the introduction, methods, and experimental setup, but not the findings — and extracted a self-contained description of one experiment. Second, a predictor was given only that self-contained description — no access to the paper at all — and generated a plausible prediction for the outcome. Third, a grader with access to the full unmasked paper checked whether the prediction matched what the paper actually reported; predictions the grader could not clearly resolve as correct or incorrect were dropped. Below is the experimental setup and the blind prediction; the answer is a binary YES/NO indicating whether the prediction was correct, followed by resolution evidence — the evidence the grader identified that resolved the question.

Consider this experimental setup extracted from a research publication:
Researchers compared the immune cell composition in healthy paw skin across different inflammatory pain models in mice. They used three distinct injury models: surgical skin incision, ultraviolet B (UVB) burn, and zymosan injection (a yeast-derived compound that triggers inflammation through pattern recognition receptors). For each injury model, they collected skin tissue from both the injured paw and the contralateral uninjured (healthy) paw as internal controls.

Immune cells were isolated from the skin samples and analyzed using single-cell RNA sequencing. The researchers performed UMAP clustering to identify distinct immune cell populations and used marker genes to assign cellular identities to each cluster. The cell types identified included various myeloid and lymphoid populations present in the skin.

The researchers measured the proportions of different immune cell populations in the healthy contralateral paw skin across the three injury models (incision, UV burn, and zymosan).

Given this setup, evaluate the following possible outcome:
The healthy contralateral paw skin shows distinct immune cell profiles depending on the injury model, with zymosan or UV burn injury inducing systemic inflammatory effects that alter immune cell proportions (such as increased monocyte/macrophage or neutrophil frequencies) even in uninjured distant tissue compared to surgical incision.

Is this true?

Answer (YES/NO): NO